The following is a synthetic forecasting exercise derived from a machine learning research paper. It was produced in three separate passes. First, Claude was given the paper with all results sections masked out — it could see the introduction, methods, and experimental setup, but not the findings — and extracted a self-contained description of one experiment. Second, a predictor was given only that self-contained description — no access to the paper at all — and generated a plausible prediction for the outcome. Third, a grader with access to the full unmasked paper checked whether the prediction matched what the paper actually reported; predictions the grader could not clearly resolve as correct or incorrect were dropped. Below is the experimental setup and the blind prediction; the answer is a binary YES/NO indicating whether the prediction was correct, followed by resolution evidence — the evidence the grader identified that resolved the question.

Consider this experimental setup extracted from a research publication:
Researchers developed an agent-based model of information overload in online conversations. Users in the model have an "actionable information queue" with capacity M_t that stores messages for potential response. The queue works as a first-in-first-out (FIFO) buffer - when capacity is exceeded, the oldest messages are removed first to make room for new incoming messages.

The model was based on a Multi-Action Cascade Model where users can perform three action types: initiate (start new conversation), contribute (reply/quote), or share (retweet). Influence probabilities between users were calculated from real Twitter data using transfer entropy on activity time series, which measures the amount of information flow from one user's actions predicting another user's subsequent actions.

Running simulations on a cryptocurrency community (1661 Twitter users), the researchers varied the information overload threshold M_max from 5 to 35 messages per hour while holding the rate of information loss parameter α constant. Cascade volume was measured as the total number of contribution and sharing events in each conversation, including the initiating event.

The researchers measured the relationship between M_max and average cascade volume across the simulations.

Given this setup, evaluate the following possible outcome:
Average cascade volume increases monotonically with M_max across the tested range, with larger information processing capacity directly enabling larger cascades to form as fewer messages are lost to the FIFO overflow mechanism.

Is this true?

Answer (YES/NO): NO